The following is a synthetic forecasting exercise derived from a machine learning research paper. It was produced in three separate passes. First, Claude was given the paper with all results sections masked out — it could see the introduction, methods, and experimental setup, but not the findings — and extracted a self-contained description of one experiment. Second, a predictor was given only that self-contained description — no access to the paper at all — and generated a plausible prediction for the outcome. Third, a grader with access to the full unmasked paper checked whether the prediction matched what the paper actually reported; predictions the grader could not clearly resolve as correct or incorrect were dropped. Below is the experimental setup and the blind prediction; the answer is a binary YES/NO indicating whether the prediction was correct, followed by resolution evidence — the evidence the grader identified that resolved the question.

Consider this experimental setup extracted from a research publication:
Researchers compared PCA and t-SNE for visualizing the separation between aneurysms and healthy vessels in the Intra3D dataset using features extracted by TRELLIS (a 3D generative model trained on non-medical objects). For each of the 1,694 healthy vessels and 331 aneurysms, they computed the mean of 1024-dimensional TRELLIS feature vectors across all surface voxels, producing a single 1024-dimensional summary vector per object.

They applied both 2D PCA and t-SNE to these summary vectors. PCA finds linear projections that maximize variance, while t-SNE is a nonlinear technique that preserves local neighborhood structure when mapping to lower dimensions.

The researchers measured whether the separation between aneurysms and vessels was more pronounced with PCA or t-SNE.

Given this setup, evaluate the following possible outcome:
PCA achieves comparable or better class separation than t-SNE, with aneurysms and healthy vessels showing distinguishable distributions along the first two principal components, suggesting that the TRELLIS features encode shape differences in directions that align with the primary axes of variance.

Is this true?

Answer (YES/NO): NO